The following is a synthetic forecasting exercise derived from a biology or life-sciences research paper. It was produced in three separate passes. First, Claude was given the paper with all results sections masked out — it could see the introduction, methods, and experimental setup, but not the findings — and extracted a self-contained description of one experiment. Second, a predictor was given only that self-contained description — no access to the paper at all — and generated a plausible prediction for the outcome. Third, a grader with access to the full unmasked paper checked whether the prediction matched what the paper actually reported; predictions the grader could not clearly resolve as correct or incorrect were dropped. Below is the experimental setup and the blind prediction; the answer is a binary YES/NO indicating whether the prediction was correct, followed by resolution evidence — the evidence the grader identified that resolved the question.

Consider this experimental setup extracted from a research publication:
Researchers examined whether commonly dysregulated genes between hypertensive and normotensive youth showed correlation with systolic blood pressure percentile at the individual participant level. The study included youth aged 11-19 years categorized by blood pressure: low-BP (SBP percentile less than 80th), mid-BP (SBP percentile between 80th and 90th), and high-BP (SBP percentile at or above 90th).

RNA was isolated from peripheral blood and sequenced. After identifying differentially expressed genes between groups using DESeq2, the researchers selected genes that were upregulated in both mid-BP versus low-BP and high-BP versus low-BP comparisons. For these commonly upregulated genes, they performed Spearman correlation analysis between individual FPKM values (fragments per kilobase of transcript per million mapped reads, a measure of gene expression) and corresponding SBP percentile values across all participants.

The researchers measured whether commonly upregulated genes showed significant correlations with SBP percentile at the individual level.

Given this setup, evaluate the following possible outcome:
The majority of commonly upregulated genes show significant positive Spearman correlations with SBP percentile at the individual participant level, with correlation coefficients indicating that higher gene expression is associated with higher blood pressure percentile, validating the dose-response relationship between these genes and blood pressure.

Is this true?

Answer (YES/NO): NO